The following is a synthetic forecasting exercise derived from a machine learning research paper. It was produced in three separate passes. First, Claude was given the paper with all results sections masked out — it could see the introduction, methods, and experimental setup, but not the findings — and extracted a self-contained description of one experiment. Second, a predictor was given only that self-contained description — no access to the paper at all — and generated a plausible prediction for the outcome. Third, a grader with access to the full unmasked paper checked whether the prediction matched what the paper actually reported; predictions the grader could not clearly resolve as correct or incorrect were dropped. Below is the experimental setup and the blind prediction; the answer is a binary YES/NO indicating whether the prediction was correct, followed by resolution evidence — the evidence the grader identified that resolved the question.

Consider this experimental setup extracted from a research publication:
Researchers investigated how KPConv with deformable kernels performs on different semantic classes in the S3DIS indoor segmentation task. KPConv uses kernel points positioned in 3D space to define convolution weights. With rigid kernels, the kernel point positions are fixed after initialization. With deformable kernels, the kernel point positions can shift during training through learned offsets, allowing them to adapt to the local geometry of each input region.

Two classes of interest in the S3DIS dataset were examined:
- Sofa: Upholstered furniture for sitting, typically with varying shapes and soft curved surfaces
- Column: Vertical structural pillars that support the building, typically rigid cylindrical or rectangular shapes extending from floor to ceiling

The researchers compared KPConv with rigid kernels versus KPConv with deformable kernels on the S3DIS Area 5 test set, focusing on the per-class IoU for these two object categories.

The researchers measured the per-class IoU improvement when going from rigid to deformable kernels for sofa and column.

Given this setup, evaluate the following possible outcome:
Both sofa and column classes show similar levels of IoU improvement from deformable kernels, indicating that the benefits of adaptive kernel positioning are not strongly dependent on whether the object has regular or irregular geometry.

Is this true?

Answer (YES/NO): NO